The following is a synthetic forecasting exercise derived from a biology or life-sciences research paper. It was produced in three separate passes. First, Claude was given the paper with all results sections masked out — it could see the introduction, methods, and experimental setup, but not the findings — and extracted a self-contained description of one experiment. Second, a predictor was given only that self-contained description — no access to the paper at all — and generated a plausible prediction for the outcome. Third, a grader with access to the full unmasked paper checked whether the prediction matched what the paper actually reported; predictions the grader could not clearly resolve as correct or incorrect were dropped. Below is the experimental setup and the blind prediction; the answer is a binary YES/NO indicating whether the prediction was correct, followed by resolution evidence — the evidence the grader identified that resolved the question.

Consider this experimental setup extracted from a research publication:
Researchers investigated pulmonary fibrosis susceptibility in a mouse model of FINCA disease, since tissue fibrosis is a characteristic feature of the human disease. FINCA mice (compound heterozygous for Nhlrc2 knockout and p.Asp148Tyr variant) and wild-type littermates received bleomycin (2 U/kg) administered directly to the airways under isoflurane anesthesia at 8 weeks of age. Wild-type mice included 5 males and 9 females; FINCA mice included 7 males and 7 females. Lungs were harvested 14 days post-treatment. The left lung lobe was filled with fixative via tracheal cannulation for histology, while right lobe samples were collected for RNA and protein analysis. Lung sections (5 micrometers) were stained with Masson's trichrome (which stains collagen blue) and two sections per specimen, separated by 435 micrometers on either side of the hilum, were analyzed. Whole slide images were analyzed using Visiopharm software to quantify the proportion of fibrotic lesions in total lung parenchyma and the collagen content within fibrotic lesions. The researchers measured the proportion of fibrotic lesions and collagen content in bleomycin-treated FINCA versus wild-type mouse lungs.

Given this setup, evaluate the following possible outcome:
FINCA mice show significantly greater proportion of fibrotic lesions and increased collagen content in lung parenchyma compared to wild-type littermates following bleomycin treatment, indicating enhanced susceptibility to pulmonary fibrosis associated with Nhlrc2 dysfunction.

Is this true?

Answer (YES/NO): NO